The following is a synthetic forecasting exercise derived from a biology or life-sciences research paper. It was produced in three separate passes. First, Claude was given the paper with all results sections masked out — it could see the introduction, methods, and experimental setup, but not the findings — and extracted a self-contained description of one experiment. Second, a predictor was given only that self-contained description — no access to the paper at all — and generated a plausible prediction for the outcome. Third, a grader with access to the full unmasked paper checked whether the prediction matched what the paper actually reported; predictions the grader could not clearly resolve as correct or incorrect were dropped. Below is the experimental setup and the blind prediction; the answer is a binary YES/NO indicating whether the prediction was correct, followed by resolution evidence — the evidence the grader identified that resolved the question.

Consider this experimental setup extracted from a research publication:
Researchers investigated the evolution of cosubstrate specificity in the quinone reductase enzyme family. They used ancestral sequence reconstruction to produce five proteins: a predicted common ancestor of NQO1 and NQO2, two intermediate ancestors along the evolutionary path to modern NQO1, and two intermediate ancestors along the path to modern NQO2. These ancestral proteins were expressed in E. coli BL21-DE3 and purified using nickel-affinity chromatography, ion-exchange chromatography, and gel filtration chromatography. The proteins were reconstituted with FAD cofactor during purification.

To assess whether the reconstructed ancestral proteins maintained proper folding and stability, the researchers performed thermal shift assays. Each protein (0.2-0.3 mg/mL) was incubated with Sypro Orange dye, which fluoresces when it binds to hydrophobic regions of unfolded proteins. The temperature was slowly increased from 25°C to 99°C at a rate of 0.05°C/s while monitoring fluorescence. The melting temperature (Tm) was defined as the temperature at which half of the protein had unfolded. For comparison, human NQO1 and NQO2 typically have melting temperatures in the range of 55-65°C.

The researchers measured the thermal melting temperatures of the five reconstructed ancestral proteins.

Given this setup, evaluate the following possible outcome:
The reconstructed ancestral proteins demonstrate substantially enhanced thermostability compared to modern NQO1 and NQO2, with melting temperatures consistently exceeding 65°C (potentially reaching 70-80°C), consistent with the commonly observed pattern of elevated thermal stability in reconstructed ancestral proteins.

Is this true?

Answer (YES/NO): YES